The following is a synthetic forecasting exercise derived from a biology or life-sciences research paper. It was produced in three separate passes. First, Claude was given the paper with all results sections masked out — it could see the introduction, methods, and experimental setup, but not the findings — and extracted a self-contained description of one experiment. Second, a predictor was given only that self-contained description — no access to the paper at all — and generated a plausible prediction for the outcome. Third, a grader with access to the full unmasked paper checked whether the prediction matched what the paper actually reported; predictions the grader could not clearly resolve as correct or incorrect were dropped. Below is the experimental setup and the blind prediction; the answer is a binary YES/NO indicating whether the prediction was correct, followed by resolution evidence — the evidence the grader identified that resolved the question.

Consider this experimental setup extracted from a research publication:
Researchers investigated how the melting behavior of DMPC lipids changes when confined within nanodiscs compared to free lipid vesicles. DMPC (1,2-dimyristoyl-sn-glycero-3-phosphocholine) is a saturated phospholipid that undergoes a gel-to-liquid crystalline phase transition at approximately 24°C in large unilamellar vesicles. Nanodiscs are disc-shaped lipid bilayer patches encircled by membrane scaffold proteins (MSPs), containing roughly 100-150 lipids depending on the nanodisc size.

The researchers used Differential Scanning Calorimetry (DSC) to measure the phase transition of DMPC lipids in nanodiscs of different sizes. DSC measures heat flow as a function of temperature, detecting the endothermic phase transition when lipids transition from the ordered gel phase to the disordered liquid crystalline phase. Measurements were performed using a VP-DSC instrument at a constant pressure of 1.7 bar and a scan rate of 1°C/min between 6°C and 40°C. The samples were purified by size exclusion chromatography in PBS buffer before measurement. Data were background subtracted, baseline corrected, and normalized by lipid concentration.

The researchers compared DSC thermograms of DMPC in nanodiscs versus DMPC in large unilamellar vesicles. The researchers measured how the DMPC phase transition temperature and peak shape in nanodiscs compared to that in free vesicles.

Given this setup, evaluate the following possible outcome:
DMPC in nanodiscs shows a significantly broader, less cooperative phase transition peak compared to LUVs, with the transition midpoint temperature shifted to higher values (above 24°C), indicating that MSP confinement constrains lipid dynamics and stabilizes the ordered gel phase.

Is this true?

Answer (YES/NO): NO